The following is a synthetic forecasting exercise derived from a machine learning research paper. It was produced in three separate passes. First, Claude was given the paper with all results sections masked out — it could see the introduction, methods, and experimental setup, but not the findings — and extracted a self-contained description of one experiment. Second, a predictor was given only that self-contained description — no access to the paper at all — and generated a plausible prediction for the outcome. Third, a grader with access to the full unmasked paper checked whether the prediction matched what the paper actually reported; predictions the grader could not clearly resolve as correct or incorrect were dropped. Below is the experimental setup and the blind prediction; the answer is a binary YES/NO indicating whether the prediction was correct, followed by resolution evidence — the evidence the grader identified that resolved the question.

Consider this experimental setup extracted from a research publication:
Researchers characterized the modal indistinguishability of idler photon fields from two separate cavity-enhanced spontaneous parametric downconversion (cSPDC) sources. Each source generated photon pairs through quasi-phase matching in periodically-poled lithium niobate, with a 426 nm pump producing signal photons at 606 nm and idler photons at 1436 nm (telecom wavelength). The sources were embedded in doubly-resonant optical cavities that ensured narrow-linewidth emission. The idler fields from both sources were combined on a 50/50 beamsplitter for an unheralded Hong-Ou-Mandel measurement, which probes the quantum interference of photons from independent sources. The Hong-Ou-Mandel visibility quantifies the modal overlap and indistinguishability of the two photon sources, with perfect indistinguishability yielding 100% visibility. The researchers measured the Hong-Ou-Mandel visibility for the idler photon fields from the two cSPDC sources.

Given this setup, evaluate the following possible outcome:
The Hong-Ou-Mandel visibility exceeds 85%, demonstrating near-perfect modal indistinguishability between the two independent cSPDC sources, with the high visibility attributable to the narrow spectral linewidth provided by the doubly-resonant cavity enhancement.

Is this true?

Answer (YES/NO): YES